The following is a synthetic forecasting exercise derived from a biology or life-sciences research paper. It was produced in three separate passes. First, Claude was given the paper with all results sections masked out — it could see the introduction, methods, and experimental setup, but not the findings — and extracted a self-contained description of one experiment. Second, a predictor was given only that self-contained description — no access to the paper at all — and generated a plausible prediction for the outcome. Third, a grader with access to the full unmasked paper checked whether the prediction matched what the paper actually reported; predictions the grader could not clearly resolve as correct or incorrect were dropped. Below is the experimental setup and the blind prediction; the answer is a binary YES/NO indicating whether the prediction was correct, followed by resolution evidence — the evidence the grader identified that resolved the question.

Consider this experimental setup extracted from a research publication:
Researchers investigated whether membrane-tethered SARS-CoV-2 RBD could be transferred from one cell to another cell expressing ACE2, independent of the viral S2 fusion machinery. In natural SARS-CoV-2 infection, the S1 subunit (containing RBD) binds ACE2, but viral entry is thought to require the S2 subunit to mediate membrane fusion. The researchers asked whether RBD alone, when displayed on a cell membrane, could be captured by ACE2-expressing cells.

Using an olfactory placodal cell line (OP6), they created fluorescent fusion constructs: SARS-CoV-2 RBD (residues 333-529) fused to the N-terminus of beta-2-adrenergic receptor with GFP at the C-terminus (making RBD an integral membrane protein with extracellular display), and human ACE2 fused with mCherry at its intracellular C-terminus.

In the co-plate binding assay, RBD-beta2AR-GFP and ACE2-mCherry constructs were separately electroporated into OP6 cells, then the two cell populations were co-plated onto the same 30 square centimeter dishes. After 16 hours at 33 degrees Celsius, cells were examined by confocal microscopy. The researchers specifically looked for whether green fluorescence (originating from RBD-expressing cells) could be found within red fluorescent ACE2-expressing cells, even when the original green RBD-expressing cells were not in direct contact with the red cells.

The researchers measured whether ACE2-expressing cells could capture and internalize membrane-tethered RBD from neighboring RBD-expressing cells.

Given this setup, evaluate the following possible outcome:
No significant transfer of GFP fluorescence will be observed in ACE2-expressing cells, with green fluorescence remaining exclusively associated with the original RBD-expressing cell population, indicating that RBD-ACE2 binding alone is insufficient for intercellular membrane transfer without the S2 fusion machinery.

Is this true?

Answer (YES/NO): NO